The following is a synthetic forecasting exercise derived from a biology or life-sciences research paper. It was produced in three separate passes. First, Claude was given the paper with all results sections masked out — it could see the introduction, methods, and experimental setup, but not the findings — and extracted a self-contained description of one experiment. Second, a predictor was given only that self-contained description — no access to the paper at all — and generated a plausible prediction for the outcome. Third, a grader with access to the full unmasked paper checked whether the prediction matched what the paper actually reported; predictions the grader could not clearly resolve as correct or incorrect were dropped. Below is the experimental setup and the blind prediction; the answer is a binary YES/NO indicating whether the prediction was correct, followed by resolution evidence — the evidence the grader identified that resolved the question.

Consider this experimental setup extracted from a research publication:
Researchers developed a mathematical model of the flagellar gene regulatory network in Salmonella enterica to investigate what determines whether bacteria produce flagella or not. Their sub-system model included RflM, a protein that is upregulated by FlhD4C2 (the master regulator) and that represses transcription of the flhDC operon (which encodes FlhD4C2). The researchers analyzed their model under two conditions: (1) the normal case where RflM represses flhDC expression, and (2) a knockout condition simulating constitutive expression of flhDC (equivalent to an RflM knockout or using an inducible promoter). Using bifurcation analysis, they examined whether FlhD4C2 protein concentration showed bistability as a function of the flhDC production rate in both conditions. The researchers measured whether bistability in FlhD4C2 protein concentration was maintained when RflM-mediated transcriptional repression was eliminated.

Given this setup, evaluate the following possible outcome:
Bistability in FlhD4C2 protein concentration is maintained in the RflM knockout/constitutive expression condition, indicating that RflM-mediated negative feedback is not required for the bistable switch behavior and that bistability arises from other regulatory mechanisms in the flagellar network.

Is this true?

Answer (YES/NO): YES